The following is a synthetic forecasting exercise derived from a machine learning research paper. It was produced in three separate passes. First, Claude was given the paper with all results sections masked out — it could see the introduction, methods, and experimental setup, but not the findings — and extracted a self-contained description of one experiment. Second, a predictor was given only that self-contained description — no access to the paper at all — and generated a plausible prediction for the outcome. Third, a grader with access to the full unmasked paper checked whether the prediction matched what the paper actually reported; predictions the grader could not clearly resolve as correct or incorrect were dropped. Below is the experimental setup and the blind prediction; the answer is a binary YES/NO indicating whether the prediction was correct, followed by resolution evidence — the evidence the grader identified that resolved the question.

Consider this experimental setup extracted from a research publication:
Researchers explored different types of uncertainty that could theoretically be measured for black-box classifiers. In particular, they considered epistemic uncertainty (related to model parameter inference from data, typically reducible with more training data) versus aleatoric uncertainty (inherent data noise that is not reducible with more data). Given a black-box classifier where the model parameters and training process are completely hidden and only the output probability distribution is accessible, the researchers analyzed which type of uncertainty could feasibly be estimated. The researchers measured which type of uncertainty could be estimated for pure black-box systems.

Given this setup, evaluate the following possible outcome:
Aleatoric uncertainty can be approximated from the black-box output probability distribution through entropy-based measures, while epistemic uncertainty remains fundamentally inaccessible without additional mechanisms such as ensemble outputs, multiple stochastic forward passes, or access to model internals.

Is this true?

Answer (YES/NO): YES